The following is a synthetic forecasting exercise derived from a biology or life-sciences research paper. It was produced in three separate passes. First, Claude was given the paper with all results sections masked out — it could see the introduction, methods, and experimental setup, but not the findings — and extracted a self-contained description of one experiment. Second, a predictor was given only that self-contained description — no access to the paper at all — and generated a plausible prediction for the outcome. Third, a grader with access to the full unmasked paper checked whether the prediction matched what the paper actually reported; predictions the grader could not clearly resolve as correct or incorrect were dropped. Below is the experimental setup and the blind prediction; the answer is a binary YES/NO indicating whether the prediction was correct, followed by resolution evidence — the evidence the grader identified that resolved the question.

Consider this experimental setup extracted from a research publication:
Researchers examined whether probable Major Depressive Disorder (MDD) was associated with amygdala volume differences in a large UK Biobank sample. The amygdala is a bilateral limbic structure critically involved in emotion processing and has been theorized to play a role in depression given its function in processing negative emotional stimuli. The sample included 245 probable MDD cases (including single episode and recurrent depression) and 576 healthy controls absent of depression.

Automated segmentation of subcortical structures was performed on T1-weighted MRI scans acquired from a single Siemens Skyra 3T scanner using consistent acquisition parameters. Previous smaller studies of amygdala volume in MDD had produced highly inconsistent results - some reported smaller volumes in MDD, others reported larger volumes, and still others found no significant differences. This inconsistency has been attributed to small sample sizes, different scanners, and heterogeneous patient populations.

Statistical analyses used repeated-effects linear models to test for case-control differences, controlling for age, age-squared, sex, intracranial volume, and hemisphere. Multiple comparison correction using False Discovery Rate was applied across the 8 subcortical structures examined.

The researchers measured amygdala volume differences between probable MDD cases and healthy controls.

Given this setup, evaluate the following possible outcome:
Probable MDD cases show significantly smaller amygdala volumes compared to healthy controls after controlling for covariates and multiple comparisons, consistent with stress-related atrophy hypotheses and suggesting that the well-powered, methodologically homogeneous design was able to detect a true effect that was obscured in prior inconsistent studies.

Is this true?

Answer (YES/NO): NO